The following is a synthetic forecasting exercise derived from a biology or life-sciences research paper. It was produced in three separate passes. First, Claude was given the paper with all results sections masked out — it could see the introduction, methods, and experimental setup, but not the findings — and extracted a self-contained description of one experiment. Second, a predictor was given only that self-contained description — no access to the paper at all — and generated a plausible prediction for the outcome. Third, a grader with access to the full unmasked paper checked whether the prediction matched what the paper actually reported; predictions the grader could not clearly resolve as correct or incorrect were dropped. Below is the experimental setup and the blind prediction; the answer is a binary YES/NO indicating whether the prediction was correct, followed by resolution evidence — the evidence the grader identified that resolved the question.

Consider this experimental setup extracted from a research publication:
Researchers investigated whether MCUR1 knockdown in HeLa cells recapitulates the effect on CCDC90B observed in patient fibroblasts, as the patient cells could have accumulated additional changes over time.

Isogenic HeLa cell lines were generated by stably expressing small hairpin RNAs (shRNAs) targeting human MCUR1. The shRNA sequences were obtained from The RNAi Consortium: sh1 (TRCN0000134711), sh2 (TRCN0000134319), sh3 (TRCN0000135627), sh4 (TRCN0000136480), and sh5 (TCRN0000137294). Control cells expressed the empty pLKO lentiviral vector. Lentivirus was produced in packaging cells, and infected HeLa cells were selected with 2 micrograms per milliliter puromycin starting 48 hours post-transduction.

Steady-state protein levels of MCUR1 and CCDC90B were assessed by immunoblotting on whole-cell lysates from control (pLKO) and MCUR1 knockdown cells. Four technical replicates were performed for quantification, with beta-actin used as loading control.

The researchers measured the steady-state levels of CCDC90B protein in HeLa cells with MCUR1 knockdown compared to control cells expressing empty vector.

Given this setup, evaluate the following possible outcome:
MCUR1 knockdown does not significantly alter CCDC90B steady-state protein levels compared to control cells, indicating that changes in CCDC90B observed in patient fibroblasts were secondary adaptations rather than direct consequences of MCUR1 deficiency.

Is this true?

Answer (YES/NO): NO